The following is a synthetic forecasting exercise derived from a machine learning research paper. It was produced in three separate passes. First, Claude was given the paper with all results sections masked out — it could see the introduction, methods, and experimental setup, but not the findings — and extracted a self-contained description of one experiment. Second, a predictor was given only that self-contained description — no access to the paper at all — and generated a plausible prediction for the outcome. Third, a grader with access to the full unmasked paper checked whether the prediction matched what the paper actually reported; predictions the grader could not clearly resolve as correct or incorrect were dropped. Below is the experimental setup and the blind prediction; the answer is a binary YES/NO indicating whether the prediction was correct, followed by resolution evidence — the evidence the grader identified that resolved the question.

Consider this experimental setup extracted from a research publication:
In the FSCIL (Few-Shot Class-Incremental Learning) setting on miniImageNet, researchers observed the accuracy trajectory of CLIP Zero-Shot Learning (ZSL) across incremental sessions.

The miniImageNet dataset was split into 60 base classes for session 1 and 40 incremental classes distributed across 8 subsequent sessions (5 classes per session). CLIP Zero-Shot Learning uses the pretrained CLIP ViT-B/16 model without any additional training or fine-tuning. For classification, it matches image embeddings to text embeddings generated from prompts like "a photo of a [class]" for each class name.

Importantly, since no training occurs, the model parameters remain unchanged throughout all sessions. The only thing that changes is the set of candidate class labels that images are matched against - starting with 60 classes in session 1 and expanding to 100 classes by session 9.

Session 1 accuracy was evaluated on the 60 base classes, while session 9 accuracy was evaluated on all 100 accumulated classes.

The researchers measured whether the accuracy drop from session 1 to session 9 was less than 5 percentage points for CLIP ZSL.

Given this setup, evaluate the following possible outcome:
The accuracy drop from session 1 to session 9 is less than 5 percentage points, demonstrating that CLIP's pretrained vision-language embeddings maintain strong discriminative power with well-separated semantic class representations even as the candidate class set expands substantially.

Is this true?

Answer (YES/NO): YES